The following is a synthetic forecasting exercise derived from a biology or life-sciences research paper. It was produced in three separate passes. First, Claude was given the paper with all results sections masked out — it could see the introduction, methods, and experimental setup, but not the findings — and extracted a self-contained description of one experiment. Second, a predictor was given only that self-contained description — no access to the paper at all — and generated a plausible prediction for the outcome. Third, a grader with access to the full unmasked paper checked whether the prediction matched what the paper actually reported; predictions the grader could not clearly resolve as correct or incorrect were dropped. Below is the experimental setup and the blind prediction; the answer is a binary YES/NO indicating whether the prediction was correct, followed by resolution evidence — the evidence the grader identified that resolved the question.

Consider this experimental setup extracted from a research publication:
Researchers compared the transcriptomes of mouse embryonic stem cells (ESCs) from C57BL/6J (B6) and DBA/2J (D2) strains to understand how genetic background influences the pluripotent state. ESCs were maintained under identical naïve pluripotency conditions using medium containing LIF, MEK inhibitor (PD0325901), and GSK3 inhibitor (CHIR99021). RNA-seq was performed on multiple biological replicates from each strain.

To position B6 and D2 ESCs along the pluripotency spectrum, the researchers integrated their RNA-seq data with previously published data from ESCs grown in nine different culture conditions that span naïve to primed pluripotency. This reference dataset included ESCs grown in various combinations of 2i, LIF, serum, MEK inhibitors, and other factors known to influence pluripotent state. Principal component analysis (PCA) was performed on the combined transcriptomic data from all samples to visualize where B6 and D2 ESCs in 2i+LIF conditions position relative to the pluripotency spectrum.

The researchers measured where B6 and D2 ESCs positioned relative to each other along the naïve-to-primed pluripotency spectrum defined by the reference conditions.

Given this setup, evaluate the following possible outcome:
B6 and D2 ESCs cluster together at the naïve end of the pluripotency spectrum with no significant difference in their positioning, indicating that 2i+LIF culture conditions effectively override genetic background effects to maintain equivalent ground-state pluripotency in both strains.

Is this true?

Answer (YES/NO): NO